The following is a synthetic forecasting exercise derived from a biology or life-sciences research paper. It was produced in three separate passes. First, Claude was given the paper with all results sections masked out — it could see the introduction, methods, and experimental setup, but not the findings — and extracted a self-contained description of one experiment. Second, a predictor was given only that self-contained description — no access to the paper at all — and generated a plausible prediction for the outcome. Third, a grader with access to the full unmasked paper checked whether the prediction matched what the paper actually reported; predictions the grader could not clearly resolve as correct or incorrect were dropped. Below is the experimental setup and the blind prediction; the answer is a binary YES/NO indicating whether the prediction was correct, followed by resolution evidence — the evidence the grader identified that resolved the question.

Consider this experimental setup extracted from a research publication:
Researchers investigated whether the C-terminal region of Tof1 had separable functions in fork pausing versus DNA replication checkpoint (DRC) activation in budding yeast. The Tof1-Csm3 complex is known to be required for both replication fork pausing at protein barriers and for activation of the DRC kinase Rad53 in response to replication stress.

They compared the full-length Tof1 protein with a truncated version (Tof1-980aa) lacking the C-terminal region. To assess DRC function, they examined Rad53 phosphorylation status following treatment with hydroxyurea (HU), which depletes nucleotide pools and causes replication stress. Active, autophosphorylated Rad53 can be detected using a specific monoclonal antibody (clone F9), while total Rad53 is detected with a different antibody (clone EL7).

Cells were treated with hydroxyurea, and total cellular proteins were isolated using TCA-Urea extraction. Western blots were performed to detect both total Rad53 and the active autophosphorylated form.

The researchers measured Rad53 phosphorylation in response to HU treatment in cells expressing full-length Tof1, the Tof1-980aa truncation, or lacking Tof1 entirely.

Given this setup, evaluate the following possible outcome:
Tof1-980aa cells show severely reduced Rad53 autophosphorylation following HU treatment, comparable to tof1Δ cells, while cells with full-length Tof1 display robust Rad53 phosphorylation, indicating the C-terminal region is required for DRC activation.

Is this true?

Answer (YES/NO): NO